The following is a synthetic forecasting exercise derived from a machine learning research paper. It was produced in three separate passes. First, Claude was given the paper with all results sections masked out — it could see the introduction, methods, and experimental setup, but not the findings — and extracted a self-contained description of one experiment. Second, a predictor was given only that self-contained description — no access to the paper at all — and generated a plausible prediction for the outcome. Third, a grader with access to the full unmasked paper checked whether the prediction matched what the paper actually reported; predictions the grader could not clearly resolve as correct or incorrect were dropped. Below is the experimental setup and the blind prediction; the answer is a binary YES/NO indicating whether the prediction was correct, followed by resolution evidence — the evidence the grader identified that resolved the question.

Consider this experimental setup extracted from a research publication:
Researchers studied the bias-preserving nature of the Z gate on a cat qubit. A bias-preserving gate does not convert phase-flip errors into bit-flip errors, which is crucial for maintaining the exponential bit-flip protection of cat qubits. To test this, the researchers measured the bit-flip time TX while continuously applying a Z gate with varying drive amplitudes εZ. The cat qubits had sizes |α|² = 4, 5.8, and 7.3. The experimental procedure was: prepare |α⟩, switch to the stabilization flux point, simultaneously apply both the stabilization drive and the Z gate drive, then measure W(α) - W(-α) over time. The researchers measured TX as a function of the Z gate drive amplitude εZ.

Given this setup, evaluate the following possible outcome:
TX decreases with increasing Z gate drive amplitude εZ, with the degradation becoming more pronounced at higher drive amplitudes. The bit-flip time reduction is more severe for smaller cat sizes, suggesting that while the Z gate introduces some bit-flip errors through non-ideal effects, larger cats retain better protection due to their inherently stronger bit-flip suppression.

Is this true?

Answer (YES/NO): NO